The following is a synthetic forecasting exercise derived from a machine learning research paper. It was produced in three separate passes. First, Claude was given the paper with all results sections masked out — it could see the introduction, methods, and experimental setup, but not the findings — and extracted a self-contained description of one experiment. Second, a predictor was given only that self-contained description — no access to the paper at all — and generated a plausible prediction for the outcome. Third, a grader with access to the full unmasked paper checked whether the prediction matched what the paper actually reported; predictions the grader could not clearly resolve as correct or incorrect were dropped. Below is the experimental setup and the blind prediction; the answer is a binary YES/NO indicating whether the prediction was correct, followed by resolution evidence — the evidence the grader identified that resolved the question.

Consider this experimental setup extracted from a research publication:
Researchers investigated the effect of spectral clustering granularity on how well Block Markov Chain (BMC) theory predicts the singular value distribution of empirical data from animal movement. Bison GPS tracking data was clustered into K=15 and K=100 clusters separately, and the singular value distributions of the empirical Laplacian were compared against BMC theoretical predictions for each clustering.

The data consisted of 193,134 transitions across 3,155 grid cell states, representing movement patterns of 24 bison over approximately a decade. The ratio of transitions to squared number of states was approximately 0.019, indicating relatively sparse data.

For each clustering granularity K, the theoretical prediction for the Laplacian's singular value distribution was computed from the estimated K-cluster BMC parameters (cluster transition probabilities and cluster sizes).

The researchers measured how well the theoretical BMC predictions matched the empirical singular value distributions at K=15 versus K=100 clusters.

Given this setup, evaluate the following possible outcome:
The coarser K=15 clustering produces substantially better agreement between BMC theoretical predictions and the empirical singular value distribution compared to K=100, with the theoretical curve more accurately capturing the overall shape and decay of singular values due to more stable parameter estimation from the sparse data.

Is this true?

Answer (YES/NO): NO